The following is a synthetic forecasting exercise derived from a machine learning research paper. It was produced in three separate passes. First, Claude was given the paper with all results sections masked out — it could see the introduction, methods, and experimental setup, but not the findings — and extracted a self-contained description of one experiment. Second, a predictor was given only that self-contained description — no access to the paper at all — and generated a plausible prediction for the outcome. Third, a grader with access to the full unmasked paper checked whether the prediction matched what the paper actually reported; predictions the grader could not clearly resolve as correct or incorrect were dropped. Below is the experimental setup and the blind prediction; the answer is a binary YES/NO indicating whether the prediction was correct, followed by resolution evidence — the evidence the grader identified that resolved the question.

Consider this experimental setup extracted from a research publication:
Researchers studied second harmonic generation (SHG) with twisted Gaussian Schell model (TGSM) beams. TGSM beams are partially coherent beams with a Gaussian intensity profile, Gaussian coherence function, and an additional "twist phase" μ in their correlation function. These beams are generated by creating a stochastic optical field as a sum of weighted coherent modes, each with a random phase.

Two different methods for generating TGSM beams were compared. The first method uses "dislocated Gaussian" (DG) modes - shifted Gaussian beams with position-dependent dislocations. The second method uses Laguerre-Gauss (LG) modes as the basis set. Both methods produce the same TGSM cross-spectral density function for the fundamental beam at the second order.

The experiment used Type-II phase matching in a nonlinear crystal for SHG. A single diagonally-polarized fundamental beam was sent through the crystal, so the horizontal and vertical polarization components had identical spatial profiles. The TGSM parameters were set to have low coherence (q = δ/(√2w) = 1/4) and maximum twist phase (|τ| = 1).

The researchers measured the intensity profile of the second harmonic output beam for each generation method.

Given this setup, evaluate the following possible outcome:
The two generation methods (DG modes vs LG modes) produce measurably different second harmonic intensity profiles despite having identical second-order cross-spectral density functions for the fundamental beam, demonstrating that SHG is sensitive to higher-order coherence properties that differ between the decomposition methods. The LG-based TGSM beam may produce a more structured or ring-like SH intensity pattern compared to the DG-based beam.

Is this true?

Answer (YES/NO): YES